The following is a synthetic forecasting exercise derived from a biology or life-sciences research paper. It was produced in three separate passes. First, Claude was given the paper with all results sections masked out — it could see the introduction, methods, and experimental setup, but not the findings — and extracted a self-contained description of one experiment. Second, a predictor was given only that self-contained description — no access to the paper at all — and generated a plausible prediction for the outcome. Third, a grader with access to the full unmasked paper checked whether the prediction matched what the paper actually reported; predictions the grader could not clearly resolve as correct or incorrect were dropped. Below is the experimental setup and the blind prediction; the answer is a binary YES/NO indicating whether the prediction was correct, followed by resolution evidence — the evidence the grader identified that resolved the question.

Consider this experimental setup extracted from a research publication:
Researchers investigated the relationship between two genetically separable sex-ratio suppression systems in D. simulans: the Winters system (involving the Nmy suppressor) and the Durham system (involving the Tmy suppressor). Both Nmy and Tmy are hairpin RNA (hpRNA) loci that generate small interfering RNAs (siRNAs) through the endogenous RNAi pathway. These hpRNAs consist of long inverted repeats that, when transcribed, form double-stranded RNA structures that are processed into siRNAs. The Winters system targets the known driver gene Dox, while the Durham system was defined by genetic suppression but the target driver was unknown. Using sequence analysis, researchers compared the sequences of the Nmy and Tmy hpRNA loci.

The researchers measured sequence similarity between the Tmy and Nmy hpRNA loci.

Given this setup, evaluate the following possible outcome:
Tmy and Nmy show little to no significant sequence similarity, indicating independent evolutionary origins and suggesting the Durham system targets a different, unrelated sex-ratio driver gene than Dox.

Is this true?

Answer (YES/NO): NO